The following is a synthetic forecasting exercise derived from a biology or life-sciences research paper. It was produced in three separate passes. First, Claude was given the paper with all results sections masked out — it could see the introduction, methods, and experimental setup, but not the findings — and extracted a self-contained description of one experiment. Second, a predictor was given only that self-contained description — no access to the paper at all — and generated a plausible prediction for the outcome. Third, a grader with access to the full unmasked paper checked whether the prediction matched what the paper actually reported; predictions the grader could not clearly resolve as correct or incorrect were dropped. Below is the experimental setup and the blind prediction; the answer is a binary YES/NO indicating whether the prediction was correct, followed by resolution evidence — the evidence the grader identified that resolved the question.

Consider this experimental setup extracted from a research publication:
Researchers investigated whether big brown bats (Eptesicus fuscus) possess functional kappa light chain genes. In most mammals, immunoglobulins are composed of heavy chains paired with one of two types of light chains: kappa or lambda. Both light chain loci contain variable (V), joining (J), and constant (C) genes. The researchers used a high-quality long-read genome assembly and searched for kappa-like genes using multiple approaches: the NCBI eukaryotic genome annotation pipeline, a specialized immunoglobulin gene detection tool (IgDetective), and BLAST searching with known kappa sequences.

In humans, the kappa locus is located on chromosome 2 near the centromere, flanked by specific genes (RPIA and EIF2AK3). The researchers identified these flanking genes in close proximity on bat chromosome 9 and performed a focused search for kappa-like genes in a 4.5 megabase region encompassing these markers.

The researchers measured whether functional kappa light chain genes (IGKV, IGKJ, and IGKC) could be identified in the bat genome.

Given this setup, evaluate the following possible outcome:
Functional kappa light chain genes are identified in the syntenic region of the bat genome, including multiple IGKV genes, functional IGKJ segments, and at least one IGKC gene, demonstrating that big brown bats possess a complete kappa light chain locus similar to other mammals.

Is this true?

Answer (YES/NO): NO